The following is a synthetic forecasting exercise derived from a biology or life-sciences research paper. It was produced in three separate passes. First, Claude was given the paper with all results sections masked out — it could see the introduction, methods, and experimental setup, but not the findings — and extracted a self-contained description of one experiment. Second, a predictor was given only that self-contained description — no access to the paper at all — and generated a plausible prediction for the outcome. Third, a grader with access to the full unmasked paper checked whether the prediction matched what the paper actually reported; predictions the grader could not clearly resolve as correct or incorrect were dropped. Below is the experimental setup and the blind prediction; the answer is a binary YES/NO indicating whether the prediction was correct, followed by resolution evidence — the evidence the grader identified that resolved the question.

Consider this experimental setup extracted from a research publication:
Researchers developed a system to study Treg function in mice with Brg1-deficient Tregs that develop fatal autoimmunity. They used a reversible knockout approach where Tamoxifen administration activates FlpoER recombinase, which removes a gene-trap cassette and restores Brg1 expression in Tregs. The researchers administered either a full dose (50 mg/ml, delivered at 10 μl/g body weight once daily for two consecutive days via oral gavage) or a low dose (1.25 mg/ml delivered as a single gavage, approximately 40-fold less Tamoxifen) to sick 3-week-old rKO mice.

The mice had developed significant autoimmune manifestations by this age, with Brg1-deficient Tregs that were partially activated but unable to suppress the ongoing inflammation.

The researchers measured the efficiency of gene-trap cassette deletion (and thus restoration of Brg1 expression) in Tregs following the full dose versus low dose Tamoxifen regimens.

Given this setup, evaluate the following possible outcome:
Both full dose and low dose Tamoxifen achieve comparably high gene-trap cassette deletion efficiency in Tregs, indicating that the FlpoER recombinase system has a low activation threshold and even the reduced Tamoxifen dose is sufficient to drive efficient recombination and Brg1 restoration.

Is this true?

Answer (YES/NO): NO